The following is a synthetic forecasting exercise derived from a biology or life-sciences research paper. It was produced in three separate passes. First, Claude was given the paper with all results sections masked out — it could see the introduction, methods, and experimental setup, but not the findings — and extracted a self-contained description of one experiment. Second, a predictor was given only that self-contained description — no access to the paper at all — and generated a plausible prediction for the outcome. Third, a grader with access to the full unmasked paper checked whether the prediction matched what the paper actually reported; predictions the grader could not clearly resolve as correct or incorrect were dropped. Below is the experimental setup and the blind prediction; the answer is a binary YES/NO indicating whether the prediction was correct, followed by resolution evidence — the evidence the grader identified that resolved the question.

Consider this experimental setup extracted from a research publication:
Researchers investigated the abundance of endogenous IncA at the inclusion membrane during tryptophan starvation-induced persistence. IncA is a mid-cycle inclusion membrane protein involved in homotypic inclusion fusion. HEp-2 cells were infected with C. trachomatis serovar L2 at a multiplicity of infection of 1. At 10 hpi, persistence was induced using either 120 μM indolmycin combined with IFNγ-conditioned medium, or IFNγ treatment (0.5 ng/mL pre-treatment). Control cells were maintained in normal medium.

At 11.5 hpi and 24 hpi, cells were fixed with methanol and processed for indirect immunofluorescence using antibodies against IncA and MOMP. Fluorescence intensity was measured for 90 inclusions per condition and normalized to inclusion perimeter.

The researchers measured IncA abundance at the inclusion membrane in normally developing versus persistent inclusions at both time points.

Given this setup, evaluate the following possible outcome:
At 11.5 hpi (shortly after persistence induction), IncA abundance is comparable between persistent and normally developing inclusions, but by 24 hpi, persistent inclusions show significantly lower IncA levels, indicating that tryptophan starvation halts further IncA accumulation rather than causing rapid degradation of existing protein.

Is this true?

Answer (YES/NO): YES